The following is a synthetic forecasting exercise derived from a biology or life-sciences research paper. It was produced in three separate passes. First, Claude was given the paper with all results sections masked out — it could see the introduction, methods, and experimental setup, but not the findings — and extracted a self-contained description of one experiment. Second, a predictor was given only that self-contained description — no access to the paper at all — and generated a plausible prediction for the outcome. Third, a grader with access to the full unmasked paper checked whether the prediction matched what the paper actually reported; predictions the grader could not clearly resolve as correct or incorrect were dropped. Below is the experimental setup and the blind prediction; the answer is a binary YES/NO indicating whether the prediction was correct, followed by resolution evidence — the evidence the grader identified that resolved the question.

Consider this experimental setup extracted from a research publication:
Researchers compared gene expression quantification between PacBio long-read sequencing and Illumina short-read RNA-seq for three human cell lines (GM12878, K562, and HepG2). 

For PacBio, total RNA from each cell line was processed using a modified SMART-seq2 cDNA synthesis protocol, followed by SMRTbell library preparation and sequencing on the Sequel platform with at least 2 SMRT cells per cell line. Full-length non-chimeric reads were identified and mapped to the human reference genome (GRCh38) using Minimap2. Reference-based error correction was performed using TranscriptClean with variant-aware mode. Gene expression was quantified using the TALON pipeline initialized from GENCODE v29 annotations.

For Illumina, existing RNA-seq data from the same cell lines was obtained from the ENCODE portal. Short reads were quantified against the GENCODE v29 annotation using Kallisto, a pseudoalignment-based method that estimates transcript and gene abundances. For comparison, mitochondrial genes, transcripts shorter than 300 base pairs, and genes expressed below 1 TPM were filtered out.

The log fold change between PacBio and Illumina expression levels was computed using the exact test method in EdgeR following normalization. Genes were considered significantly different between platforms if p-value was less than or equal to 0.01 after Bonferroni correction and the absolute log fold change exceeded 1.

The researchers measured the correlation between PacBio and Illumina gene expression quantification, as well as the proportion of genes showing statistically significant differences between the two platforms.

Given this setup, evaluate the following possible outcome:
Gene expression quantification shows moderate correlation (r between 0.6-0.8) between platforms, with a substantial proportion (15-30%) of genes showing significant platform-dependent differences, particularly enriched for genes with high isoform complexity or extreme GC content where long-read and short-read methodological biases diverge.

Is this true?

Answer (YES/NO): NO